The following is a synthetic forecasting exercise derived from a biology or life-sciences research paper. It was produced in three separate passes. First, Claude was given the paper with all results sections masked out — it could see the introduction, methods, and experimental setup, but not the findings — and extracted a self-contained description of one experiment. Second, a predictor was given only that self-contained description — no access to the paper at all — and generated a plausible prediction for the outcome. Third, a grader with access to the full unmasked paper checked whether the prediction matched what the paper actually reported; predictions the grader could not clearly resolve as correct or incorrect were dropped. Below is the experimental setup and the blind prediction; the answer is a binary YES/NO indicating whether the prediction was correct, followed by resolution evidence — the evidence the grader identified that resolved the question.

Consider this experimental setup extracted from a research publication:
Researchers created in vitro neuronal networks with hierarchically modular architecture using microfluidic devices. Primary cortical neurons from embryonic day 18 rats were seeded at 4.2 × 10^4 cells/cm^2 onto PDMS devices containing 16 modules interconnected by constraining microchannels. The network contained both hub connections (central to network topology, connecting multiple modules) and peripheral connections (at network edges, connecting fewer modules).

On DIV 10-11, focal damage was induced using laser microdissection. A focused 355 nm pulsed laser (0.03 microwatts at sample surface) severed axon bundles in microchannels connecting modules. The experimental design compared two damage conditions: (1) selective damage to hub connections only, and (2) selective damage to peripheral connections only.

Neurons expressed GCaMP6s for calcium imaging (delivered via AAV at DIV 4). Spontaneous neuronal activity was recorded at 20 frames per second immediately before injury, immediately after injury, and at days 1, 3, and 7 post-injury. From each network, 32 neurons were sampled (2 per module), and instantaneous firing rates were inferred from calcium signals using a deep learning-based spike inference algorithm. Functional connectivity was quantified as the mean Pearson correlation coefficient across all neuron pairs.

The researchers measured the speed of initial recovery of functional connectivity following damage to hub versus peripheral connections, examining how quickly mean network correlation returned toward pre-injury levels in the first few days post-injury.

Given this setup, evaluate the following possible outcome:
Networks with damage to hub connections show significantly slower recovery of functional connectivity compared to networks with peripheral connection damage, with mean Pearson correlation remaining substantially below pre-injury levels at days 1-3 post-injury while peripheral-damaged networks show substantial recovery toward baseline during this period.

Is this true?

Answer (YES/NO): YES